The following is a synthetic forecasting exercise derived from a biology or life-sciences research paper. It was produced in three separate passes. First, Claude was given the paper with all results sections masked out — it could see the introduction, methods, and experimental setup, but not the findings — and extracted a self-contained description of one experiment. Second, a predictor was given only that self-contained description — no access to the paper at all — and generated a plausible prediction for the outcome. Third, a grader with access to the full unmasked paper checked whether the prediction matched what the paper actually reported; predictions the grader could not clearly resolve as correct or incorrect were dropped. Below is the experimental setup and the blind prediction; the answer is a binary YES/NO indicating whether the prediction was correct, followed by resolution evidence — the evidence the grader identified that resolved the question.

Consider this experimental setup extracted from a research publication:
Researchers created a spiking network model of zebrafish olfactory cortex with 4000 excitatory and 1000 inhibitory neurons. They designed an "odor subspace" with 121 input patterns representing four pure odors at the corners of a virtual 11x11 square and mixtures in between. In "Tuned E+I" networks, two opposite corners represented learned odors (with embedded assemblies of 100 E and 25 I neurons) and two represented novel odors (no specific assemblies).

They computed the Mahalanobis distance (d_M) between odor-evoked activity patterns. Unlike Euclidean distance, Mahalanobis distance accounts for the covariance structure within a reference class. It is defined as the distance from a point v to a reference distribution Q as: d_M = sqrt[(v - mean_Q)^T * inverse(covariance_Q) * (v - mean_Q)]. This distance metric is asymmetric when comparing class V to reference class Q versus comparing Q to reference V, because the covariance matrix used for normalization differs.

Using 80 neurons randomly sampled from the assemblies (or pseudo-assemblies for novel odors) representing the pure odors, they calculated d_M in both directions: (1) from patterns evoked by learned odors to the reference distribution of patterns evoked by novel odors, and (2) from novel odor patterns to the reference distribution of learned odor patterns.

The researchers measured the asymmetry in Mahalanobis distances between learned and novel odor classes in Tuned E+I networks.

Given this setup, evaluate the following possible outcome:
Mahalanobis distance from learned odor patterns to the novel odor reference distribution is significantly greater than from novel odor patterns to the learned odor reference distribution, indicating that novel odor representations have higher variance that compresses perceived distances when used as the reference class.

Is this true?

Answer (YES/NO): NO